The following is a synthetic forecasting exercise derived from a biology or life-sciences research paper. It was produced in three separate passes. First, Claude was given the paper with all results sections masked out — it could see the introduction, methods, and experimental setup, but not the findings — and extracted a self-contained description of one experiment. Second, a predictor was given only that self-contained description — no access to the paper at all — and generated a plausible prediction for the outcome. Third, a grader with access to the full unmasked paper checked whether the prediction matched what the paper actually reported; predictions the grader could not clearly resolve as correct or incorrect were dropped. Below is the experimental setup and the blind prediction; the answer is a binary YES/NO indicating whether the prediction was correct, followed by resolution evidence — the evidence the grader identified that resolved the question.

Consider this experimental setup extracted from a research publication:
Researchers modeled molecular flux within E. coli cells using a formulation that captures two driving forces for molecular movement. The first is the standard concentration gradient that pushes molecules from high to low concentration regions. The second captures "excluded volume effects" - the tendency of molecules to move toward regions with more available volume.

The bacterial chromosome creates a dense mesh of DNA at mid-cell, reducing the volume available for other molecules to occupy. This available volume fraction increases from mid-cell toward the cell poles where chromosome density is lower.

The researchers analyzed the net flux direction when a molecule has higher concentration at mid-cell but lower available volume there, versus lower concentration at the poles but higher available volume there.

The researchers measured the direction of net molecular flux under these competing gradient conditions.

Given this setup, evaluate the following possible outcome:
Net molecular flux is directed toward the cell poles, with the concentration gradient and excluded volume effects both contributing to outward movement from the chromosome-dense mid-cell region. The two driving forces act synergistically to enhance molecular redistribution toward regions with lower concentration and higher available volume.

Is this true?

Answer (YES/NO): NO